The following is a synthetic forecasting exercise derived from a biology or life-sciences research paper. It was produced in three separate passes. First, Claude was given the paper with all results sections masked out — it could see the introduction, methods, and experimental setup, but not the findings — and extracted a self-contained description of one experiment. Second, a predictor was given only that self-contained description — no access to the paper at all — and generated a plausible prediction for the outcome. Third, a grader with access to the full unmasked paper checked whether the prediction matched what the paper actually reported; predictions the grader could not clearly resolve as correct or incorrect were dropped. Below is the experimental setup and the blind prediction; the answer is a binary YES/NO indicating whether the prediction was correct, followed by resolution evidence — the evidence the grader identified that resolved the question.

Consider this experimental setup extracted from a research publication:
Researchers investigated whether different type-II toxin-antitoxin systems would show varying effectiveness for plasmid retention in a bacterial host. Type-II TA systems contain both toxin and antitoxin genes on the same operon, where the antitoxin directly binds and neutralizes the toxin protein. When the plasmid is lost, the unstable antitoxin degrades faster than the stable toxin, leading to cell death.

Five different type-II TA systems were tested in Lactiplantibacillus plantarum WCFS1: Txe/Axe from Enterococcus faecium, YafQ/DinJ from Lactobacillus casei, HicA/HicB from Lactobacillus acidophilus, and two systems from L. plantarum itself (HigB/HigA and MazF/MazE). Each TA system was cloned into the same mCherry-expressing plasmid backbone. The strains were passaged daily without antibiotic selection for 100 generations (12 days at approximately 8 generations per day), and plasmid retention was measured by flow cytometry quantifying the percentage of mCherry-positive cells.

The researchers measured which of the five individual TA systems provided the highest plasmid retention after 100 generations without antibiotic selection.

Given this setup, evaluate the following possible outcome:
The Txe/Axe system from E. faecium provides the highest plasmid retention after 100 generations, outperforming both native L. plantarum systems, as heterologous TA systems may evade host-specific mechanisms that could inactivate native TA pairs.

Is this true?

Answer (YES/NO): NO